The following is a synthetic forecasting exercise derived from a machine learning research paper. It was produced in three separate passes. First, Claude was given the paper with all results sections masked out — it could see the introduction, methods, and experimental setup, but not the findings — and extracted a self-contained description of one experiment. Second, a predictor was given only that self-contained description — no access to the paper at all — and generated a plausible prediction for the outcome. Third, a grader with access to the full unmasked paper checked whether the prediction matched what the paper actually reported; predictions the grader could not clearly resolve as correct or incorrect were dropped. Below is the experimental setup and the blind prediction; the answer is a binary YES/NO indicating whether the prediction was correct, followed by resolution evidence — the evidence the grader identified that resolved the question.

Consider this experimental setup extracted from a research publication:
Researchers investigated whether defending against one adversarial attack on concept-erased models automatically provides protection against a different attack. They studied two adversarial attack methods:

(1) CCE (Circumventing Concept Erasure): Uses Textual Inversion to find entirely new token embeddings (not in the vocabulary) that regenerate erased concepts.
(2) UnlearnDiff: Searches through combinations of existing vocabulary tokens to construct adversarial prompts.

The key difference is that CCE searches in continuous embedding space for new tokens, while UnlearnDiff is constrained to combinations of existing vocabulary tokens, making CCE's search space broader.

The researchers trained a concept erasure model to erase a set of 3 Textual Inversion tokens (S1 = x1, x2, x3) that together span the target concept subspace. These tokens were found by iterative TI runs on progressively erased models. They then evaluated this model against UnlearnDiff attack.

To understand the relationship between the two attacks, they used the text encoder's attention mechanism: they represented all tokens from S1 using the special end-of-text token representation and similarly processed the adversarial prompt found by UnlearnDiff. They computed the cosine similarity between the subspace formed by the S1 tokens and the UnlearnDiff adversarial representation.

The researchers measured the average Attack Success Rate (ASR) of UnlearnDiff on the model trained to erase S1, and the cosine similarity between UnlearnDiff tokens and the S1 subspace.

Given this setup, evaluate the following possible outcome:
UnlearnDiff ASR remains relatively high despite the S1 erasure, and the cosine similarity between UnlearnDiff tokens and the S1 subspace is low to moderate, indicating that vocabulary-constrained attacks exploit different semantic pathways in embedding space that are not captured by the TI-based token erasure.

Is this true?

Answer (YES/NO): NO